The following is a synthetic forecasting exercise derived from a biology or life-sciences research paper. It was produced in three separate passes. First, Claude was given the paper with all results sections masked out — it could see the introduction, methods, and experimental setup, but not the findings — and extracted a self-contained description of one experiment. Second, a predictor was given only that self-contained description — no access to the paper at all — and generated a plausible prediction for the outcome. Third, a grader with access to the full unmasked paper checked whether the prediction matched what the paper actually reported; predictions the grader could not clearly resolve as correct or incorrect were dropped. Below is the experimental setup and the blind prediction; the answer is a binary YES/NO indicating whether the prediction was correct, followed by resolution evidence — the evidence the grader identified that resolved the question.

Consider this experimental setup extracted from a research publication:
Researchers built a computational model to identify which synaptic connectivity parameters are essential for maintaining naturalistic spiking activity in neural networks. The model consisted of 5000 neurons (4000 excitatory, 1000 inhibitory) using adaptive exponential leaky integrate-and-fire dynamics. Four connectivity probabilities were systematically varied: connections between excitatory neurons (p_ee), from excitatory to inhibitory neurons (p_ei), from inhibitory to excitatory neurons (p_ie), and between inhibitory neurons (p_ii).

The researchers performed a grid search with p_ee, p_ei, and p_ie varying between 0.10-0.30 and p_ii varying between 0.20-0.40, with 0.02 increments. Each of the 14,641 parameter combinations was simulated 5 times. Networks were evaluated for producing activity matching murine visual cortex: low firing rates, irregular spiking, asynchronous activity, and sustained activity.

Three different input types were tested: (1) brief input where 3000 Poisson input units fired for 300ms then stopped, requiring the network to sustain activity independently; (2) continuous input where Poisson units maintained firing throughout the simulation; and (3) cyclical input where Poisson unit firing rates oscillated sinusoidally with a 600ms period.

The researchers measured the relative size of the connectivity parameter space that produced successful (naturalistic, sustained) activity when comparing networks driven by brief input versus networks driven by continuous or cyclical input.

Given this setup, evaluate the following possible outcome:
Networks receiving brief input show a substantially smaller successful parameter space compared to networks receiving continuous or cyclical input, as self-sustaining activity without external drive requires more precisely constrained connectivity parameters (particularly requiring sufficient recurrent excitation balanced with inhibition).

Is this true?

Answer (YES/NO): YES